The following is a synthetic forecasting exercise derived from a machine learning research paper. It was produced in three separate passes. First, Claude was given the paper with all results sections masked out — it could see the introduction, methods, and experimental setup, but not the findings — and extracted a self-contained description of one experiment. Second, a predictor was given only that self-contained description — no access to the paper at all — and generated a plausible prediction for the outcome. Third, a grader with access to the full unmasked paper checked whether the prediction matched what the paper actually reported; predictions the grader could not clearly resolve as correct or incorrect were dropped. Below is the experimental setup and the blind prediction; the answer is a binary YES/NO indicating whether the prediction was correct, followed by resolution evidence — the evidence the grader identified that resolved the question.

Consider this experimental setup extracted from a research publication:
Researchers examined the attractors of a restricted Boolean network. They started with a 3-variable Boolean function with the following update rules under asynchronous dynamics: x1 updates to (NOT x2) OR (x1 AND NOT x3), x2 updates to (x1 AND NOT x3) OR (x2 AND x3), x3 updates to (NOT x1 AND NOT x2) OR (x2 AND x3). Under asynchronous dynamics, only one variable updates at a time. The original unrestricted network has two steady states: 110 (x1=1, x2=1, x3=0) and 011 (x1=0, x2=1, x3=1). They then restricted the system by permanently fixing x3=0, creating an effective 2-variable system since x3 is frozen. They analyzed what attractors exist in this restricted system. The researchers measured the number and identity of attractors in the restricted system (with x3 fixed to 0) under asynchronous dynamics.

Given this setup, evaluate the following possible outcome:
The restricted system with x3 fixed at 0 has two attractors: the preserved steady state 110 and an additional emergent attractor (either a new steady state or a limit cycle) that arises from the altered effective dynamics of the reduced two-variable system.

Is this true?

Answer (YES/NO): NO